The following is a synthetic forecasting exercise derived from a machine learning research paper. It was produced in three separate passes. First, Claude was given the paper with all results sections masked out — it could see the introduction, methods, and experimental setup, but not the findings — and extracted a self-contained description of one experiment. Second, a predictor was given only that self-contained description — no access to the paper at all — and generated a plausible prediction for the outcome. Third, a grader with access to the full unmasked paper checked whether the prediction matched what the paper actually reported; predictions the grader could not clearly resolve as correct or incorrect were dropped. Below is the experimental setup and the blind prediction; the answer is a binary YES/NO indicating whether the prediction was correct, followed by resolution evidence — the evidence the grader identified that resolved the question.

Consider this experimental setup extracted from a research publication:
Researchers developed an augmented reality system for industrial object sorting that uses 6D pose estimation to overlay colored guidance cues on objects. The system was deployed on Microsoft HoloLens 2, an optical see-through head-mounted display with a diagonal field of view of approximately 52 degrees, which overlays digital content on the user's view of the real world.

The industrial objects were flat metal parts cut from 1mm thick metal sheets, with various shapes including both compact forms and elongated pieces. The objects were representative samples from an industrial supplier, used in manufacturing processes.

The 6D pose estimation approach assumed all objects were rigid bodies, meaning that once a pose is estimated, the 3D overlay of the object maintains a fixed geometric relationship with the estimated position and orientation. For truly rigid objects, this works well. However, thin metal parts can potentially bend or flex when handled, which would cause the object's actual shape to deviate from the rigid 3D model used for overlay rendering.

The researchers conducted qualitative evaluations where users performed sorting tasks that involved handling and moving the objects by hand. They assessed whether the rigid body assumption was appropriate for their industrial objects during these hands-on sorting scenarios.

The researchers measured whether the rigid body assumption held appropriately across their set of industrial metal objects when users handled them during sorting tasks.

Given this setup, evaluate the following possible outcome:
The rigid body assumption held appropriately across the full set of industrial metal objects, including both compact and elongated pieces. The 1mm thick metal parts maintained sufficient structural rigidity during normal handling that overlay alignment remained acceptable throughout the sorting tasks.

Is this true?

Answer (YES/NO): NO